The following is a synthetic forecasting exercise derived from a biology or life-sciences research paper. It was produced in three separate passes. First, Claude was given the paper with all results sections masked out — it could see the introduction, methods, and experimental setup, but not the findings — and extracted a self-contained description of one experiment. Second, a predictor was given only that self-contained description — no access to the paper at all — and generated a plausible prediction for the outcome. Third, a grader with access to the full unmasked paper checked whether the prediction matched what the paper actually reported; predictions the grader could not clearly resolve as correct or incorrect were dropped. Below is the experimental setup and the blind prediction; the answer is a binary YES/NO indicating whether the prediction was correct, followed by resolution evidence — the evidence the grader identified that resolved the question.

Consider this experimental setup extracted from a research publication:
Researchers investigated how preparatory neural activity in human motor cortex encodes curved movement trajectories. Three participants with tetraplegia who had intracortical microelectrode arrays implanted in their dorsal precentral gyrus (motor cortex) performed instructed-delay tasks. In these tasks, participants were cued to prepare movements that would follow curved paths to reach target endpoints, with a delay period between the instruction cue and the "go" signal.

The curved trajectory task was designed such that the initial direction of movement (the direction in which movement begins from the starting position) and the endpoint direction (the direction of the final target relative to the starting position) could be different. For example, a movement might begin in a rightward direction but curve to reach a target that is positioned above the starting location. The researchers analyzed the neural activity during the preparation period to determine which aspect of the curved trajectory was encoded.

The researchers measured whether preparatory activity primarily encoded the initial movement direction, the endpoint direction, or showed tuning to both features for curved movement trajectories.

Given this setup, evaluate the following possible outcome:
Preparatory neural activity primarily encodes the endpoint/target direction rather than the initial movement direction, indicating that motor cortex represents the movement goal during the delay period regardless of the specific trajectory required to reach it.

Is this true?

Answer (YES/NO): NO